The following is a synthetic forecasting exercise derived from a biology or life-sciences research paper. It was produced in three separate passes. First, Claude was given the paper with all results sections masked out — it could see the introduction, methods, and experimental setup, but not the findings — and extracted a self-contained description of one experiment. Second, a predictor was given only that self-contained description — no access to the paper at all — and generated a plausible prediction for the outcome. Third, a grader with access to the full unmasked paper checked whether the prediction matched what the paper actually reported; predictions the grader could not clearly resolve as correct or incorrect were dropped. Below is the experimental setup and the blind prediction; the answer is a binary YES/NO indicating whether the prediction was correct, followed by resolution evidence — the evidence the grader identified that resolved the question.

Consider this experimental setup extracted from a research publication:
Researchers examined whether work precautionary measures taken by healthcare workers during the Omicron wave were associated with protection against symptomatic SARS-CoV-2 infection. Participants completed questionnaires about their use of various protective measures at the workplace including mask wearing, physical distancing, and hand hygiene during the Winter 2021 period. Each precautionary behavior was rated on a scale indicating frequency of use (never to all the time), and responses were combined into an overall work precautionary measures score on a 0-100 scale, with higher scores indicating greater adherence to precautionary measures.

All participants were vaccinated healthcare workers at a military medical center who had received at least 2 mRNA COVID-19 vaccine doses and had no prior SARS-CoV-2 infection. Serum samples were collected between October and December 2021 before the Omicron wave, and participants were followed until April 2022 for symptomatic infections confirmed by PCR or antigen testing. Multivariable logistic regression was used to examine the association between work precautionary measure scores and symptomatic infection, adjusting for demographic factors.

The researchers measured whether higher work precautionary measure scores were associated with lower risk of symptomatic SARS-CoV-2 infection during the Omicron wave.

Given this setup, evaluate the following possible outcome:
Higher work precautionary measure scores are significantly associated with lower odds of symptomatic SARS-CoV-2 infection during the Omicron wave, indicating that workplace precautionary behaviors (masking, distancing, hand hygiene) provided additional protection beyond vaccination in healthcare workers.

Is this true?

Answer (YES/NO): NO